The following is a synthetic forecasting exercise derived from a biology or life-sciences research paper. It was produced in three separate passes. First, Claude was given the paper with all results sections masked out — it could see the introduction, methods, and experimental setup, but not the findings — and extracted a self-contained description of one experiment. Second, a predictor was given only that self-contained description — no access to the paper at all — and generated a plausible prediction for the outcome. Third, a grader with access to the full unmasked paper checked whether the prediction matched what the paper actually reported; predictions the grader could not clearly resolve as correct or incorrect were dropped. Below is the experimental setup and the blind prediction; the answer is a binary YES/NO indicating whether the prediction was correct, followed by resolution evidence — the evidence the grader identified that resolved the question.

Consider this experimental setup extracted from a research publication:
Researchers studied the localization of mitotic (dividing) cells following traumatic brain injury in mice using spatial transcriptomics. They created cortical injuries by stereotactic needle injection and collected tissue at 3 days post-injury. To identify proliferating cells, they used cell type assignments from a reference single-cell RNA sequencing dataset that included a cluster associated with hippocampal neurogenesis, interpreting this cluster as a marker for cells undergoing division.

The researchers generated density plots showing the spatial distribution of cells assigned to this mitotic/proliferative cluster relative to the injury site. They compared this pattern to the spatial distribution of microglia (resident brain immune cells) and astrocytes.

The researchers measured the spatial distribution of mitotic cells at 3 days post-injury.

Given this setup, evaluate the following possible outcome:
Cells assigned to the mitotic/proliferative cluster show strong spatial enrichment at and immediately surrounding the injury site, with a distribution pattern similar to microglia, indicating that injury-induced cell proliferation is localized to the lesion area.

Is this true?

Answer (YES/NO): NO